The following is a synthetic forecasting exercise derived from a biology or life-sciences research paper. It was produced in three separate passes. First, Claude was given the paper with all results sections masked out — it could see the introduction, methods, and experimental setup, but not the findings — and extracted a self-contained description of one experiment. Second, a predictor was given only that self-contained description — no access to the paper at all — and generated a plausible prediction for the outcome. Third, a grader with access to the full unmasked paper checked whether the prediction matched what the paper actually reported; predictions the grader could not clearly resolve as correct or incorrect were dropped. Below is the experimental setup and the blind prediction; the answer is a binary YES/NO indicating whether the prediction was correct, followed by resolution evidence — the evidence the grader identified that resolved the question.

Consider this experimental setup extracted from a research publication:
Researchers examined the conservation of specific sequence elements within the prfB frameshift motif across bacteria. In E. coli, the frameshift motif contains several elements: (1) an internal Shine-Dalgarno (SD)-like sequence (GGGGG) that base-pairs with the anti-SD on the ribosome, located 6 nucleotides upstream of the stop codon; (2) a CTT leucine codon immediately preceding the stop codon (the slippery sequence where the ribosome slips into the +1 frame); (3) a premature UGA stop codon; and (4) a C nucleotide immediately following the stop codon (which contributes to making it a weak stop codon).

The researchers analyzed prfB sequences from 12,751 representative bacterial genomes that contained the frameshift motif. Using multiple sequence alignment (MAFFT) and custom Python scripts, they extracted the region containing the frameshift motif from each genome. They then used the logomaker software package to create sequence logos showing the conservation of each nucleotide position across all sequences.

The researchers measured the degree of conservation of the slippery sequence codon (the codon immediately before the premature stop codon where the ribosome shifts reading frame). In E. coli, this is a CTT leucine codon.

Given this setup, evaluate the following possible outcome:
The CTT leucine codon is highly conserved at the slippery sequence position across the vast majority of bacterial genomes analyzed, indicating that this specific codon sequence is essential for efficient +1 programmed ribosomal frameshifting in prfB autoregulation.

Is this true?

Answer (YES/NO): YES